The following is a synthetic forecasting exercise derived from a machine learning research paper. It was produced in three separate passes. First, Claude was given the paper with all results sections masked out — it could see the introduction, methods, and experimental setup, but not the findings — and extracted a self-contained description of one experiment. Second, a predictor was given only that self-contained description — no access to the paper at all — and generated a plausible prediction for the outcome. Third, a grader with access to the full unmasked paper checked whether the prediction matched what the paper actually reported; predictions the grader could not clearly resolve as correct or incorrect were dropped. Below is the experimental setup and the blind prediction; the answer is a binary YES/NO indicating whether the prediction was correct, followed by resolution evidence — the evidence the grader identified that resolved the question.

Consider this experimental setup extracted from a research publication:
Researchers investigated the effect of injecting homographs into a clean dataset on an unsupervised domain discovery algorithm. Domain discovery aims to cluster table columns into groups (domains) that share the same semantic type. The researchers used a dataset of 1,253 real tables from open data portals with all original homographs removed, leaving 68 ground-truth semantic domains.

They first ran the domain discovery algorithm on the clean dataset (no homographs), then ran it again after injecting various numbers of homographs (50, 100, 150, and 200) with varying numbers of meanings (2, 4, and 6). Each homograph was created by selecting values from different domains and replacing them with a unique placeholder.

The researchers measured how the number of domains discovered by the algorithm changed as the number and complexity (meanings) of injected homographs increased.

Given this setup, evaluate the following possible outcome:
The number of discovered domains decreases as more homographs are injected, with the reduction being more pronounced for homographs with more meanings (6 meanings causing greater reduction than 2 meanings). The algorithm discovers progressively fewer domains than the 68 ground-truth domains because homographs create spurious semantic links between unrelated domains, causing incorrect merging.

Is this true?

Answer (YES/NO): NO